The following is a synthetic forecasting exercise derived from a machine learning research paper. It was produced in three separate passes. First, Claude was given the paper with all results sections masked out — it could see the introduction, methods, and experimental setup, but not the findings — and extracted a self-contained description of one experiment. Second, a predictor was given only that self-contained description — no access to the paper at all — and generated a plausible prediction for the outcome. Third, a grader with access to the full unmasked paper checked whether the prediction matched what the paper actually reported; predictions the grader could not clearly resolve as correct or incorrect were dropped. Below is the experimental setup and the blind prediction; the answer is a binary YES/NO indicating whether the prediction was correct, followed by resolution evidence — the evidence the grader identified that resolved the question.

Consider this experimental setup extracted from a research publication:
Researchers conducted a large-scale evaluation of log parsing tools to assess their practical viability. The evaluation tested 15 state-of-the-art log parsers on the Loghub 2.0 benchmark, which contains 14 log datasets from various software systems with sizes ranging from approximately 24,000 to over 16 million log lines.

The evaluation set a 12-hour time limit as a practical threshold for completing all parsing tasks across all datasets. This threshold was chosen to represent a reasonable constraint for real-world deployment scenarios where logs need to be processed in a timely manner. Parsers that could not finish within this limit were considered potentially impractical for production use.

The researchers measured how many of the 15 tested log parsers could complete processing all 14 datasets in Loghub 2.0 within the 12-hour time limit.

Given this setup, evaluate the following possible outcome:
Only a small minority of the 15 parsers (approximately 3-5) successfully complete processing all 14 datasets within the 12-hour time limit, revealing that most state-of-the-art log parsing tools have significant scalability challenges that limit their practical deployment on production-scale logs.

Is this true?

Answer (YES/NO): NO